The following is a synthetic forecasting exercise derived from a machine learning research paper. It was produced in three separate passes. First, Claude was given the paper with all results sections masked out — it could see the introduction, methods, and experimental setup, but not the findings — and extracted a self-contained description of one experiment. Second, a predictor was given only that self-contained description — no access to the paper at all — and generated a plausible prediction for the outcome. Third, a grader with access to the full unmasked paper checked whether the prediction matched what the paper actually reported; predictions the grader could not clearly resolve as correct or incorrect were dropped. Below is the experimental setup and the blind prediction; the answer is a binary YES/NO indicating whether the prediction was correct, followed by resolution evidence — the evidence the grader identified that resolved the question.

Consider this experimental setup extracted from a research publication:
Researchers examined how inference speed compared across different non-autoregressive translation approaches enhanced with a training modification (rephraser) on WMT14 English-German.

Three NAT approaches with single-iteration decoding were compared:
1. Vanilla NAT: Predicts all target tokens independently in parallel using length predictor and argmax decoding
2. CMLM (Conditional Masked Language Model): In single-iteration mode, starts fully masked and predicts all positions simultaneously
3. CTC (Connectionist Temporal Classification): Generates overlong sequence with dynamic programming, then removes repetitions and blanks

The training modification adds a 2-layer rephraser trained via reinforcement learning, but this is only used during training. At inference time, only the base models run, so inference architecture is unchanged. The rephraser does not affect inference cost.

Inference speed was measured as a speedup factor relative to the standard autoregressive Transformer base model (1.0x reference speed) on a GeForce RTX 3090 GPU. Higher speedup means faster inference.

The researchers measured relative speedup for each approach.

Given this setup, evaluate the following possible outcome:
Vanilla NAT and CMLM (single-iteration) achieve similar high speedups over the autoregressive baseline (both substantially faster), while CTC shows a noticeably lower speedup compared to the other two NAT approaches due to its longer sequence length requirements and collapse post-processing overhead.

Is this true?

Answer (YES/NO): NO